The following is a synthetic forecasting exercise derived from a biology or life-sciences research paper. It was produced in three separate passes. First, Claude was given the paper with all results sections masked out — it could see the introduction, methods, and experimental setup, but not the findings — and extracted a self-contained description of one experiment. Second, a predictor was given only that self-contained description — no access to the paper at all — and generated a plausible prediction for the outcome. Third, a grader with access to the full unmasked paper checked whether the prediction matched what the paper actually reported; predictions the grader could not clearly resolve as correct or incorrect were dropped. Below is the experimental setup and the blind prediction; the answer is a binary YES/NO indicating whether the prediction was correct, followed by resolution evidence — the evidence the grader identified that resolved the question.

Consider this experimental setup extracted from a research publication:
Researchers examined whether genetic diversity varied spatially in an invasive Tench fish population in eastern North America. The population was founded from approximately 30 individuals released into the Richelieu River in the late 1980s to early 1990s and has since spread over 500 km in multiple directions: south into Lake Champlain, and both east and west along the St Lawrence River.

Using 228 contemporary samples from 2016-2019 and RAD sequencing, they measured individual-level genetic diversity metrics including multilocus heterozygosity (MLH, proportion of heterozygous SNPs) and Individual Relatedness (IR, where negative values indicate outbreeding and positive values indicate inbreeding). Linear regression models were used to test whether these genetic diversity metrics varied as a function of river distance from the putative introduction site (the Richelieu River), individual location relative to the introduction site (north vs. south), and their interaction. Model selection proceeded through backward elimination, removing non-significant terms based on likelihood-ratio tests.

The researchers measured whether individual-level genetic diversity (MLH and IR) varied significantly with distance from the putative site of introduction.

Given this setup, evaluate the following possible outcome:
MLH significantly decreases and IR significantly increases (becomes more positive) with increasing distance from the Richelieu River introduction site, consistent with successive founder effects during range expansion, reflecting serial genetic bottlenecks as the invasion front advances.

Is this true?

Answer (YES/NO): NO